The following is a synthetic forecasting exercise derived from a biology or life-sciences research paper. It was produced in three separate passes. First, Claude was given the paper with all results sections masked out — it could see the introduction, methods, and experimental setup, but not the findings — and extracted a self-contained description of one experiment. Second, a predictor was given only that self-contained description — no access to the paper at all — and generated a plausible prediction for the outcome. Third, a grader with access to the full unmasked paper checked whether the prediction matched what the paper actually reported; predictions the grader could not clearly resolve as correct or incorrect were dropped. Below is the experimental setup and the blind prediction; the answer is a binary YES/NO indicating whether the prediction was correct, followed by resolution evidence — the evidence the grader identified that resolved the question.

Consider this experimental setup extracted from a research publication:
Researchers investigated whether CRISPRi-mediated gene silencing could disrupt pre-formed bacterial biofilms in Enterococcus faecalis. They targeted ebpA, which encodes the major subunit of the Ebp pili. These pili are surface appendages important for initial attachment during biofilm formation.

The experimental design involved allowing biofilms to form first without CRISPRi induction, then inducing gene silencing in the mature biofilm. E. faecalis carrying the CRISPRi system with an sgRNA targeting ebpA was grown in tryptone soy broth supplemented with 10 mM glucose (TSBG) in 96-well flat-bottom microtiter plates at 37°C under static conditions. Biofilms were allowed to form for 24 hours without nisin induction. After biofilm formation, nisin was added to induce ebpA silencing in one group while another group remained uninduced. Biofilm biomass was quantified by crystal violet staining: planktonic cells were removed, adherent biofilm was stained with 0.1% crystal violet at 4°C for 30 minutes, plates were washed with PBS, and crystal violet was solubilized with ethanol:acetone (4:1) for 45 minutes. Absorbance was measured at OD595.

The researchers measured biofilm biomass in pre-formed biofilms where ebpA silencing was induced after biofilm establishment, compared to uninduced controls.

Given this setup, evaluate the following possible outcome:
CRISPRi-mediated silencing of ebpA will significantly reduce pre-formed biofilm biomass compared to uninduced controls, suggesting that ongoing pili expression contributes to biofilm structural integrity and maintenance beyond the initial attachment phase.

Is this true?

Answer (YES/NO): YES